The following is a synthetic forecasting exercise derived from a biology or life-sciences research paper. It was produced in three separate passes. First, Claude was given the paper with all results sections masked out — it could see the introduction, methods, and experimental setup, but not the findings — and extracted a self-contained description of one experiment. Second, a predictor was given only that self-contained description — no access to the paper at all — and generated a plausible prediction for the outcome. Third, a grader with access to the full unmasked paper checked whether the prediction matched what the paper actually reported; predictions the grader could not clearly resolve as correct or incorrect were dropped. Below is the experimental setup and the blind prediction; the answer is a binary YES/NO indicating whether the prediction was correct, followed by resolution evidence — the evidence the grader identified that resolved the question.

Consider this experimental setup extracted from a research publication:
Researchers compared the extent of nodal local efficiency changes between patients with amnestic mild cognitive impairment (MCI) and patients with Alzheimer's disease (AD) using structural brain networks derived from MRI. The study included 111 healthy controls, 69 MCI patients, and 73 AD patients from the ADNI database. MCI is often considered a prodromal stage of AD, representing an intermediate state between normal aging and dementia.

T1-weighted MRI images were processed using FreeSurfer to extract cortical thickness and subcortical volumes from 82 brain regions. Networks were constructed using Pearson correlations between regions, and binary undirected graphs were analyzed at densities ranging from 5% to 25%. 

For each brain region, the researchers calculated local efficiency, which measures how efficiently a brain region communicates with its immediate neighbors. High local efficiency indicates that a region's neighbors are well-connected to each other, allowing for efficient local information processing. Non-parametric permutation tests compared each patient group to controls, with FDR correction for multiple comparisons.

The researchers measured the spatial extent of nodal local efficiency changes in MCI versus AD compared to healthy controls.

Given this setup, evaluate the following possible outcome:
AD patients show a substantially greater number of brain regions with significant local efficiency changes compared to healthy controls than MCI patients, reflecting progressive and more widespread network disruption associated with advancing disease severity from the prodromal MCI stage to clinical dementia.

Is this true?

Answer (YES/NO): YES